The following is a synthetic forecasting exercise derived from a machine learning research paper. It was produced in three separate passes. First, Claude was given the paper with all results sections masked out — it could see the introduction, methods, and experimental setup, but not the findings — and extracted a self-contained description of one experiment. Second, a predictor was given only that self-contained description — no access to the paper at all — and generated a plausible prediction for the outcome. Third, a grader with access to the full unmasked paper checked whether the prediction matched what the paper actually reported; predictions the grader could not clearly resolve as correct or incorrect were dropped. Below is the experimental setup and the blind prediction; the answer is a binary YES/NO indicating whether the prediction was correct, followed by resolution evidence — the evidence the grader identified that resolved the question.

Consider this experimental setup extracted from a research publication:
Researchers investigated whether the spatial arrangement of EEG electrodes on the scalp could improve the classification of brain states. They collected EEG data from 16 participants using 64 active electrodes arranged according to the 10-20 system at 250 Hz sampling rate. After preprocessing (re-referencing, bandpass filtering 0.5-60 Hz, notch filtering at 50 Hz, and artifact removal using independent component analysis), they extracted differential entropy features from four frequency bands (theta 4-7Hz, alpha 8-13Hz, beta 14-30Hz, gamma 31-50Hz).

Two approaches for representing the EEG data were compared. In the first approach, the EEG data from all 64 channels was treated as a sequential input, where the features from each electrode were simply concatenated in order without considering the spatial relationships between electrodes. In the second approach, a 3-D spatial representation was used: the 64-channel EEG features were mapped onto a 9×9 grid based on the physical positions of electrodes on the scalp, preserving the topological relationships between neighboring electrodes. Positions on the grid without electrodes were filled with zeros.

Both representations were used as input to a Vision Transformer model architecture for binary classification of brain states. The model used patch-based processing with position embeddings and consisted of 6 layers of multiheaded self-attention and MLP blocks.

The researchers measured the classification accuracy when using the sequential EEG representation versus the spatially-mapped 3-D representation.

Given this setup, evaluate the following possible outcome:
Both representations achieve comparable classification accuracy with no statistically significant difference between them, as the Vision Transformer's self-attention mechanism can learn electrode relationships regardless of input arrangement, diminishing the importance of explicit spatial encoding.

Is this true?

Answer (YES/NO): NO